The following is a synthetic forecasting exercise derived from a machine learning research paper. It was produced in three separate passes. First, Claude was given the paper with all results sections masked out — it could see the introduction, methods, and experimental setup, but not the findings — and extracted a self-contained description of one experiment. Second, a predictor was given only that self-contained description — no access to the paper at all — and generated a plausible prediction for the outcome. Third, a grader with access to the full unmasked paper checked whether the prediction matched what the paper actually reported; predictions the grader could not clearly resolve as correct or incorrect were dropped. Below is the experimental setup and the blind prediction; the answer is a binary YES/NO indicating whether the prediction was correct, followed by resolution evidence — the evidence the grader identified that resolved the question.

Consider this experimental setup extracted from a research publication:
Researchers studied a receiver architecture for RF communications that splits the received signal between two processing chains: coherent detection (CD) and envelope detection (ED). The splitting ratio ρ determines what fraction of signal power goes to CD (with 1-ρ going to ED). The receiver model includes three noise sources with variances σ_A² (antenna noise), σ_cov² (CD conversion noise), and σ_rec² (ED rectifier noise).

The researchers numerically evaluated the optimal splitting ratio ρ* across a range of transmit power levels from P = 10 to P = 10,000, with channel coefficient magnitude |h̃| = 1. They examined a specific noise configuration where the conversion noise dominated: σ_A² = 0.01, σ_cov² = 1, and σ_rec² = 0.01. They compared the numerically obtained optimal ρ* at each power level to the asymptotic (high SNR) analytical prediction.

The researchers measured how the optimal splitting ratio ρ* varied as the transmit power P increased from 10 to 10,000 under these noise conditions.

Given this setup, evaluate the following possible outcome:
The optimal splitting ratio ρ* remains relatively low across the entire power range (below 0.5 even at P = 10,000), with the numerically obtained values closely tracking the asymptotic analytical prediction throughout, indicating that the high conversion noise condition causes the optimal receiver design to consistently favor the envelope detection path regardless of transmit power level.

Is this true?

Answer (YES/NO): NO